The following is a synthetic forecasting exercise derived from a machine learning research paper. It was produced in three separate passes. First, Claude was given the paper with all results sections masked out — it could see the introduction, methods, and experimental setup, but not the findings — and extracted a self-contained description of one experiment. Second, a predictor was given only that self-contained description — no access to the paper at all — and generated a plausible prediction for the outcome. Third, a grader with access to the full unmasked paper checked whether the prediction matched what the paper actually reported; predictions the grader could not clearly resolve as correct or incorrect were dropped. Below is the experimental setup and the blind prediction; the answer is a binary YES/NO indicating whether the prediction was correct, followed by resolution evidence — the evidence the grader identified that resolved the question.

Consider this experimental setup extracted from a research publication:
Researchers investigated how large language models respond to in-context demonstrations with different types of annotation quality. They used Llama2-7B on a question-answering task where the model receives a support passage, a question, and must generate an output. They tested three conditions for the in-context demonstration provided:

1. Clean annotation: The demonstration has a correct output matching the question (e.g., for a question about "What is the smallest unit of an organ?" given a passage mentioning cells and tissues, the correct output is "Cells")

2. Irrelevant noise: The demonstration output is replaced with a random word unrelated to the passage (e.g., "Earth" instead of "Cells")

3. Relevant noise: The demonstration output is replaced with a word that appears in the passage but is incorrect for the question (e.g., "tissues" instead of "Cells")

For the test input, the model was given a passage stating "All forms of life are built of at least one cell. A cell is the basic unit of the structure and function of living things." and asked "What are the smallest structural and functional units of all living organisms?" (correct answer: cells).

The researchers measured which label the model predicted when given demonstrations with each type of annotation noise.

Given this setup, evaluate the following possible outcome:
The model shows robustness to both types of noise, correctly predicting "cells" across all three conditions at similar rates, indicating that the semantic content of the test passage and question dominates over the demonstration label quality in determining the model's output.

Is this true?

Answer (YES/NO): NO